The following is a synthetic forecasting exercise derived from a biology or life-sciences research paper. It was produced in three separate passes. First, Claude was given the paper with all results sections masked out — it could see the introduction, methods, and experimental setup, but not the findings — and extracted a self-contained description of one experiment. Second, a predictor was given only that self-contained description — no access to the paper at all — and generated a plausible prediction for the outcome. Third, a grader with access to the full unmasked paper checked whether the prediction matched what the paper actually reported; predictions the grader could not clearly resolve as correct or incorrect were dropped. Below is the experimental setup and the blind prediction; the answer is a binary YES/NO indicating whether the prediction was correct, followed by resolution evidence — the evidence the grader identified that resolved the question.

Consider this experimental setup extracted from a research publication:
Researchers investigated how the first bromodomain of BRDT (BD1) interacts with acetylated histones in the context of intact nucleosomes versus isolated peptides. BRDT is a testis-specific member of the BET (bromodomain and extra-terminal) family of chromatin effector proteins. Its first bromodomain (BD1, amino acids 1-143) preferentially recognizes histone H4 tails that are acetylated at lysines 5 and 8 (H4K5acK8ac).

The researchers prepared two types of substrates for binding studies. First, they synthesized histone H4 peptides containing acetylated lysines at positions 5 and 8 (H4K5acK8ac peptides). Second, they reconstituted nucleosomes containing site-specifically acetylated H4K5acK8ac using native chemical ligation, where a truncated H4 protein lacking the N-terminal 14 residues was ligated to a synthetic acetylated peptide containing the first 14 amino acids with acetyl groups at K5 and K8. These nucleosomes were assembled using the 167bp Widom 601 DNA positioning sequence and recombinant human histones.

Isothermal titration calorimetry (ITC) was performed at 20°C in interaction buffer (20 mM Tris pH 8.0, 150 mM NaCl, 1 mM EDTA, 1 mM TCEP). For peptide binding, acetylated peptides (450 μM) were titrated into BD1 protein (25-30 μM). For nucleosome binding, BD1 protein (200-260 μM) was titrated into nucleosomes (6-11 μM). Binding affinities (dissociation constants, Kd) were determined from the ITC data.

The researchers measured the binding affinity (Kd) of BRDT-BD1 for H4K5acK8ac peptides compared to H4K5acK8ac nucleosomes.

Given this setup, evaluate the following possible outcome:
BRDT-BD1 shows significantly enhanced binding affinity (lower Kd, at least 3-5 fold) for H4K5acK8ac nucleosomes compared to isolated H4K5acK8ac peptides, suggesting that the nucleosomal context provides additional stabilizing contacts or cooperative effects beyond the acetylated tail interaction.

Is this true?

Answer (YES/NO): YES